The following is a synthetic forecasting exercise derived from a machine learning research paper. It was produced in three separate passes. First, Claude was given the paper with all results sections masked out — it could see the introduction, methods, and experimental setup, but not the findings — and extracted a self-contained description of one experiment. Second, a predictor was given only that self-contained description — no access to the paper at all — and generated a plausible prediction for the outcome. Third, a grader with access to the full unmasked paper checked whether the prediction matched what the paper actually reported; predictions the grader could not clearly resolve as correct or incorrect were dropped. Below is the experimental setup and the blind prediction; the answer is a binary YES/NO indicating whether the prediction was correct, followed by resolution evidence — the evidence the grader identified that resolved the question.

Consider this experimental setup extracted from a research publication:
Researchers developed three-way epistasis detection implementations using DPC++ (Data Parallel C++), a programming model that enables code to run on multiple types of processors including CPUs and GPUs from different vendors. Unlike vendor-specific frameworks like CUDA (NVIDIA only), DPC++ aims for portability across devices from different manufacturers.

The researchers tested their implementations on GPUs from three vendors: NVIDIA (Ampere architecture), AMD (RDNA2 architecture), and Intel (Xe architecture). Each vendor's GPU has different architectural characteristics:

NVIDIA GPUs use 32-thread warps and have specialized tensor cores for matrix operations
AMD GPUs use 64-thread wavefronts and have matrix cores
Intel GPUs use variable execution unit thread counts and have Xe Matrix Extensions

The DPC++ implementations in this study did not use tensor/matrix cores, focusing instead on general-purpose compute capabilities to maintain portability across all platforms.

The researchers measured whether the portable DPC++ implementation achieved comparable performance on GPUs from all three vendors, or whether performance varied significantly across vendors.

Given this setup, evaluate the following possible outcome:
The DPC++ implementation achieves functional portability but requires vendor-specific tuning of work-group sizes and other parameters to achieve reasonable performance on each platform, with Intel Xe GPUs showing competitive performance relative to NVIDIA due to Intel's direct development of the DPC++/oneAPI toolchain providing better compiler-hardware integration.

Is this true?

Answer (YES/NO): NO